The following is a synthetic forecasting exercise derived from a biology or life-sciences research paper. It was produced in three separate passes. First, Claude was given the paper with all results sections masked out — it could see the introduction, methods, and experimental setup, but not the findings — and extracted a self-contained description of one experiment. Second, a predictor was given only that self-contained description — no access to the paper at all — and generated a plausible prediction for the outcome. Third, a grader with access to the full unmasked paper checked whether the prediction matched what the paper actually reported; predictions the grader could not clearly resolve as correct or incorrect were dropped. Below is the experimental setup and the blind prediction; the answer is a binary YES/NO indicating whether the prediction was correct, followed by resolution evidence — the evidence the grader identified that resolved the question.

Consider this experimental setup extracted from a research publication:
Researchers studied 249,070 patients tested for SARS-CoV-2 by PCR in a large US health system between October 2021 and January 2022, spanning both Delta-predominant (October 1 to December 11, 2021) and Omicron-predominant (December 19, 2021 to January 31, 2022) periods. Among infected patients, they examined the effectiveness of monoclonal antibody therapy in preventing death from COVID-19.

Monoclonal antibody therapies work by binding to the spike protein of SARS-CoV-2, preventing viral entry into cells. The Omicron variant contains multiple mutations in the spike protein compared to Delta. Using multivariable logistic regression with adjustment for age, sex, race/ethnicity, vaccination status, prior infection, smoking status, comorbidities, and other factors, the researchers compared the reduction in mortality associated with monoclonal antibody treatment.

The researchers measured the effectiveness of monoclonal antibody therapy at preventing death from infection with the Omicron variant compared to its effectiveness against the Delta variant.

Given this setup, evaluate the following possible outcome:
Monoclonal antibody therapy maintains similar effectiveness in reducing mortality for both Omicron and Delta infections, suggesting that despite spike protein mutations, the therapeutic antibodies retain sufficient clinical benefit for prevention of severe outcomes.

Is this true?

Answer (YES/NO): NO